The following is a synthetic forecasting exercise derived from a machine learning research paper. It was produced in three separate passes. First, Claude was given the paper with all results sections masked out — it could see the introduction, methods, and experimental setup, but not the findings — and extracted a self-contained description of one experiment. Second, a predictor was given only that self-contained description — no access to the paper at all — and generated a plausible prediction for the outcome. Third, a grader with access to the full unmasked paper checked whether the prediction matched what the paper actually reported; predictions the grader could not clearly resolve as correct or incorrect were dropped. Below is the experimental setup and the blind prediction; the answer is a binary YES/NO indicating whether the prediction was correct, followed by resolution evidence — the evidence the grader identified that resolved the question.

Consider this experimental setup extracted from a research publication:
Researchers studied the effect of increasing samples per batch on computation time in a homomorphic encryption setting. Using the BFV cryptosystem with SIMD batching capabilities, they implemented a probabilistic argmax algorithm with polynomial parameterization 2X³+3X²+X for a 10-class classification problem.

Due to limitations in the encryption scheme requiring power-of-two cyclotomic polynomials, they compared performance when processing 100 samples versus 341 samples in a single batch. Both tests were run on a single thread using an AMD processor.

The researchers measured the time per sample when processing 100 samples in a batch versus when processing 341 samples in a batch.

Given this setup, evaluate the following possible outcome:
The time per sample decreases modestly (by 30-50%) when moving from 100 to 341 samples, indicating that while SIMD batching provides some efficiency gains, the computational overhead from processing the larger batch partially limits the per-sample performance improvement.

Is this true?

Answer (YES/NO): NO